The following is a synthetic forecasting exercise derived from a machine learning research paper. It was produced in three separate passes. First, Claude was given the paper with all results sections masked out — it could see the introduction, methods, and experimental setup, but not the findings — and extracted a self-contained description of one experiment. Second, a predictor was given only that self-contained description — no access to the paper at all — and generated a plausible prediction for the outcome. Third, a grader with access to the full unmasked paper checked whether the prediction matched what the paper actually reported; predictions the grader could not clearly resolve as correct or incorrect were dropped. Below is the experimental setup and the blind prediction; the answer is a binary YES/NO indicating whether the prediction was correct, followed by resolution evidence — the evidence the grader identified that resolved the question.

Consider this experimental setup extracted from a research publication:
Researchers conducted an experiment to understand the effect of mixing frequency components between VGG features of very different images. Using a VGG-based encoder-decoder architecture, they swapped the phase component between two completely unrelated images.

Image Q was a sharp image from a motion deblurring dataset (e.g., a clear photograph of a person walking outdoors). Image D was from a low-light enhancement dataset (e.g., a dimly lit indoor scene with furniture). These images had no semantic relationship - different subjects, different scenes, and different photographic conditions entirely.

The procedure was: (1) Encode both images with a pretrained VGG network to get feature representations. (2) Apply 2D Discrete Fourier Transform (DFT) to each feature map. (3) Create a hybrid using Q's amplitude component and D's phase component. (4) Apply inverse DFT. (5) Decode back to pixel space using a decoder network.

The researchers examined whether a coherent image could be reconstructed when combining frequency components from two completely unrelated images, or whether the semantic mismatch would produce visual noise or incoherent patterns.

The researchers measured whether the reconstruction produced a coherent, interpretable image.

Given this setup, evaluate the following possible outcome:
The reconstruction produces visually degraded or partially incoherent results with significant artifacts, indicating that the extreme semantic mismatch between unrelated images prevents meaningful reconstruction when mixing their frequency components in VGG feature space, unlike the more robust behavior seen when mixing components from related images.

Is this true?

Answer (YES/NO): NO